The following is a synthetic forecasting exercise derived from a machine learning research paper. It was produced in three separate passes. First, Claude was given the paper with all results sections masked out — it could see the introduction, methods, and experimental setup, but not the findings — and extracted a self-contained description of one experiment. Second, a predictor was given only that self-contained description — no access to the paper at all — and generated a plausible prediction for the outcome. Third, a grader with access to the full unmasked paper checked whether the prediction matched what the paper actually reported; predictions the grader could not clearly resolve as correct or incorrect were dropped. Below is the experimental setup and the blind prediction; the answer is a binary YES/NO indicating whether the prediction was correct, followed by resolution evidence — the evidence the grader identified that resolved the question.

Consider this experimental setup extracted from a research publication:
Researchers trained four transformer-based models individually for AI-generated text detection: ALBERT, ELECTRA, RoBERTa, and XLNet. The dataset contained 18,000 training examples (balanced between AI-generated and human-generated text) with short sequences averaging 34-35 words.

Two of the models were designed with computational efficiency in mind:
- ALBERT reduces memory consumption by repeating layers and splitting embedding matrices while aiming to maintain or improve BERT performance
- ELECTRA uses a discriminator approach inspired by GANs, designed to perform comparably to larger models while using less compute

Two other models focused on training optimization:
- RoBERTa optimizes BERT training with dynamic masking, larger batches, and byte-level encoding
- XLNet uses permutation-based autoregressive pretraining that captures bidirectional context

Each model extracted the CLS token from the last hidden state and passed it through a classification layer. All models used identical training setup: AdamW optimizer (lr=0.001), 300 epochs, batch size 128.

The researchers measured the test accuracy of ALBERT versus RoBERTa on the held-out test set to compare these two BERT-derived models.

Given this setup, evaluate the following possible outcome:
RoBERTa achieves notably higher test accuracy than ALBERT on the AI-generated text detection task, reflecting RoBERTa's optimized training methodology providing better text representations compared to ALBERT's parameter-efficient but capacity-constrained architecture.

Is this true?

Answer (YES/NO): NO